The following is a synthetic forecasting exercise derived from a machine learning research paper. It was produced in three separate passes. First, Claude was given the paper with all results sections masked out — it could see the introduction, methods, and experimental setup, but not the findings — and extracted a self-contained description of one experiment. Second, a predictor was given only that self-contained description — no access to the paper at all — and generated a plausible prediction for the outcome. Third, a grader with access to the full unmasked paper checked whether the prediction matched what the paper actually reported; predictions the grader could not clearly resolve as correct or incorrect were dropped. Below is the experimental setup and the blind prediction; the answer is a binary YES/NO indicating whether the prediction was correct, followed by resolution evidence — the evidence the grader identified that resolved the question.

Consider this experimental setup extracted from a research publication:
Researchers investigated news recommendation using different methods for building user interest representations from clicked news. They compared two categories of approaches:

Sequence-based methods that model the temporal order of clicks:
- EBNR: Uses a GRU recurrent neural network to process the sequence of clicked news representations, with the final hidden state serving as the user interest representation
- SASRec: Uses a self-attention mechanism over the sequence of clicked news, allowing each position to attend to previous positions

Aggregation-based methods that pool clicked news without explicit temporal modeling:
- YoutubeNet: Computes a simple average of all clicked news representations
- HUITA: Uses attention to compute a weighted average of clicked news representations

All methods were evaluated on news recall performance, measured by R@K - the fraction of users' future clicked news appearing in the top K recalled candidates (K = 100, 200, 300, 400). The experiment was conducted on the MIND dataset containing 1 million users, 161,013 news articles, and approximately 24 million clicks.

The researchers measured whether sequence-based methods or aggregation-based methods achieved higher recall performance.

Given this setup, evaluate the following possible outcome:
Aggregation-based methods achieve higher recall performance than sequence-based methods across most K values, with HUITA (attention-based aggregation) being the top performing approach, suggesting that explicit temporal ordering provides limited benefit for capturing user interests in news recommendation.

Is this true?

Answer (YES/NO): NO